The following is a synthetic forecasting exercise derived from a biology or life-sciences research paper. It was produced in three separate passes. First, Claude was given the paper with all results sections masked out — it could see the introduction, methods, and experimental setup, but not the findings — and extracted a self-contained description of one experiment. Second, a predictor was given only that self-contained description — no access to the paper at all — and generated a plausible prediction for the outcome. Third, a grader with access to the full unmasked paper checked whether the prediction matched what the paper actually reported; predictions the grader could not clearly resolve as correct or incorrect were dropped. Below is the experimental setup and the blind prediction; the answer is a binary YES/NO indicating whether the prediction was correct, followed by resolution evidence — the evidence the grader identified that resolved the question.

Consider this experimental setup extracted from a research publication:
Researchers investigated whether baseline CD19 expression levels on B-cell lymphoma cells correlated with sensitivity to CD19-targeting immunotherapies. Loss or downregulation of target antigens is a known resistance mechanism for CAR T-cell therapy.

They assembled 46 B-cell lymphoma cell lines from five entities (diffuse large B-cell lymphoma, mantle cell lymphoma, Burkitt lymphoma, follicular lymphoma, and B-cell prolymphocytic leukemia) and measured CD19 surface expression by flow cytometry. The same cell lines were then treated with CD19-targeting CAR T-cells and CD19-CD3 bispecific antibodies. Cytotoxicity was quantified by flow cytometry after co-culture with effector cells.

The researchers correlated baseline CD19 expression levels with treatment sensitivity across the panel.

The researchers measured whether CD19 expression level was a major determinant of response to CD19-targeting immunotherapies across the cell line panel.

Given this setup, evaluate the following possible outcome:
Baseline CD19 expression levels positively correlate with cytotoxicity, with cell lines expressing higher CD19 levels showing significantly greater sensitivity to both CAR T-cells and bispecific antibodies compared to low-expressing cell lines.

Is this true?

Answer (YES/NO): NO